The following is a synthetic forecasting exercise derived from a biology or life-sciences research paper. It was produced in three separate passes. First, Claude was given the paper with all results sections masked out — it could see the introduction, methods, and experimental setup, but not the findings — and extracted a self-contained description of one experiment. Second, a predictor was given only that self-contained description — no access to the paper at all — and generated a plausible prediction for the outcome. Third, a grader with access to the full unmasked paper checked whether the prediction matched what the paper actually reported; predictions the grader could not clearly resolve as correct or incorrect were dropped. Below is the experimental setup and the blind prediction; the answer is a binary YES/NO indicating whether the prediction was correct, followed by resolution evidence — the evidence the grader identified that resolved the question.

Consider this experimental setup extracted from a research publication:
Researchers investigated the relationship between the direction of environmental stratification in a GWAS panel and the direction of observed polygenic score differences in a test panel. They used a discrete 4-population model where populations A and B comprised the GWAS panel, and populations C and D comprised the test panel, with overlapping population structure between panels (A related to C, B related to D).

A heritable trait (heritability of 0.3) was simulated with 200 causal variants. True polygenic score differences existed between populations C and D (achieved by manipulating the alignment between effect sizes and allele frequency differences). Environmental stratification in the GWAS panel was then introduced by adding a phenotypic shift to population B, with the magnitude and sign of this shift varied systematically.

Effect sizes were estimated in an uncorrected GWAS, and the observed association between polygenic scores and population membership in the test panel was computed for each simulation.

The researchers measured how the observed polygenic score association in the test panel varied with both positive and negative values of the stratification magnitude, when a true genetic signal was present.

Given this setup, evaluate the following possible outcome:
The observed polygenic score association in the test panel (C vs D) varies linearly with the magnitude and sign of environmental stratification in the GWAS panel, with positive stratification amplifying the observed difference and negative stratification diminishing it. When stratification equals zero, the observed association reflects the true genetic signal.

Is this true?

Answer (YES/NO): NO